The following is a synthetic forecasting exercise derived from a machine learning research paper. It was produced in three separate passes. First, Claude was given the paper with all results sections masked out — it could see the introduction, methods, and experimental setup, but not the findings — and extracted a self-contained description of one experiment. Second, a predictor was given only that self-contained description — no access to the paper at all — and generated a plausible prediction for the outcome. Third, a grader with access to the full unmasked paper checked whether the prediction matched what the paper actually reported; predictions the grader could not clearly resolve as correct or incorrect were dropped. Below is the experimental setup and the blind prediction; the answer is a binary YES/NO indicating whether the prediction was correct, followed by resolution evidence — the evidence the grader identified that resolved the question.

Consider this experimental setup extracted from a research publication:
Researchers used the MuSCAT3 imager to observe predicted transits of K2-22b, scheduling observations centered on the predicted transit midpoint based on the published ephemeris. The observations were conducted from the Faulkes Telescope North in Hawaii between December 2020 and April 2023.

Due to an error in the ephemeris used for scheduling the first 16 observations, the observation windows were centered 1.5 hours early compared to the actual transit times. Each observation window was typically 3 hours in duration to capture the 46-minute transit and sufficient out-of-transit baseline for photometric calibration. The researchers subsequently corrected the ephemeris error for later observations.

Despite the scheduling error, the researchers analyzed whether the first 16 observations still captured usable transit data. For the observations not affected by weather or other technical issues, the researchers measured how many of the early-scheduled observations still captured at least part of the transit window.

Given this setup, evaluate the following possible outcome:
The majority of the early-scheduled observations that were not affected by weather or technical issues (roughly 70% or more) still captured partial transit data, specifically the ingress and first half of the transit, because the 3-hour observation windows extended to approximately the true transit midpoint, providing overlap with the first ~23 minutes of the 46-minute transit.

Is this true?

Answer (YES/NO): NO